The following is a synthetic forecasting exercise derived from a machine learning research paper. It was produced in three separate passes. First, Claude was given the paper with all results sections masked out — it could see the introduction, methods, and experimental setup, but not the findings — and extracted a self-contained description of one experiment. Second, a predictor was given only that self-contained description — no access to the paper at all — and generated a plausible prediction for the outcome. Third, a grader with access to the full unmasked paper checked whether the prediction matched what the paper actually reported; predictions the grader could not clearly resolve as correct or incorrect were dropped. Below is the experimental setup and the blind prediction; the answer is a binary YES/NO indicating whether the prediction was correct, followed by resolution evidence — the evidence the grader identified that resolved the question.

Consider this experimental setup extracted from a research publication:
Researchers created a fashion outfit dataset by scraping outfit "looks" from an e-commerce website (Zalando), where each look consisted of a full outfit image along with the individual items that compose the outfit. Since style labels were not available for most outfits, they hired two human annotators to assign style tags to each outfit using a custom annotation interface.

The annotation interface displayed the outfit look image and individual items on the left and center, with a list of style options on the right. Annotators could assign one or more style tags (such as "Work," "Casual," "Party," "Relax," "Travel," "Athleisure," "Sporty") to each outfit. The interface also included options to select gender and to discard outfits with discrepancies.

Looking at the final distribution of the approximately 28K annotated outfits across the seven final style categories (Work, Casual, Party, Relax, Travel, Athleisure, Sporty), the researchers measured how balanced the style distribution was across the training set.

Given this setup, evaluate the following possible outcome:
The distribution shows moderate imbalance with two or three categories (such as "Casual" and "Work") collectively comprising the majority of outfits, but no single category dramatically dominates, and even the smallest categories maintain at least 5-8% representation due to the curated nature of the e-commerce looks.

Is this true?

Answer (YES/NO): NO